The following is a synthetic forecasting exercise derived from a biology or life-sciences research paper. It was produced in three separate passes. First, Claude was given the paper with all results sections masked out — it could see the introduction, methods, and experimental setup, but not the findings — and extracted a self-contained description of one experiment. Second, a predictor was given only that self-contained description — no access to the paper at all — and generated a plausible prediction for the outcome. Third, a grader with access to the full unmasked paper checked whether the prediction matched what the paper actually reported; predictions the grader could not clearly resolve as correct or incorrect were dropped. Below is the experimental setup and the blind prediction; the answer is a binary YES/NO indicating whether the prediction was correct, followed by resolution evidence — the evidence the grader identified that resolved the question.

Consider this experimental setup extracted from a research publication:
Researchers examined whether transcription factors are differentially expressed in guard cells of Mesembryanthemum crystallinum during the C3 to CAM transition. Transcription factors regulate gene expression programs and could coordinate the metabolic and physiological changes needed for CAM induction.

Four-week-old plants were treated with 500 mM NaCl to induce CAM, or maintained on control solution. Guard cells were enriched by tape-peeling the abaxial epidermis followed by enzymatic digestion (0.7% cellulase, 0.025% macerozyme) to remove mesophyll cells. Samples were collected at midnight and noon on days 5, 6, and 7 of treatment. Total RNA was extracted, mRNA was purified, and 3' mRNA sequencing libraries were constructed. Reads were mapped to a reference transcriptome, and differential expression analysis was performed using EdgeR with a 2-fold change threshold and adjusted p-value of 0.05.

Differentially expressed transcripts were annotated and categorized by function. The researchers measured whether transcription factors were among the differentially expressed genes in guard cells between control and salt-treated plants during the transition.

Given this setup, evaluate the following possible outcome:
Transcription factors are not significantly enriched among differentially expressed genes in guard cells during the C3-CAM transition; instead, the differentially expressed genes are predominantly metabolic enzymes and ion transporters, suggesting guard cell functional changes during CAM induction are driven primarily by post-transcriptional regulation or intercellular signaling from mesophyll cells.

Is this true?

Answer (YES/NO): NO